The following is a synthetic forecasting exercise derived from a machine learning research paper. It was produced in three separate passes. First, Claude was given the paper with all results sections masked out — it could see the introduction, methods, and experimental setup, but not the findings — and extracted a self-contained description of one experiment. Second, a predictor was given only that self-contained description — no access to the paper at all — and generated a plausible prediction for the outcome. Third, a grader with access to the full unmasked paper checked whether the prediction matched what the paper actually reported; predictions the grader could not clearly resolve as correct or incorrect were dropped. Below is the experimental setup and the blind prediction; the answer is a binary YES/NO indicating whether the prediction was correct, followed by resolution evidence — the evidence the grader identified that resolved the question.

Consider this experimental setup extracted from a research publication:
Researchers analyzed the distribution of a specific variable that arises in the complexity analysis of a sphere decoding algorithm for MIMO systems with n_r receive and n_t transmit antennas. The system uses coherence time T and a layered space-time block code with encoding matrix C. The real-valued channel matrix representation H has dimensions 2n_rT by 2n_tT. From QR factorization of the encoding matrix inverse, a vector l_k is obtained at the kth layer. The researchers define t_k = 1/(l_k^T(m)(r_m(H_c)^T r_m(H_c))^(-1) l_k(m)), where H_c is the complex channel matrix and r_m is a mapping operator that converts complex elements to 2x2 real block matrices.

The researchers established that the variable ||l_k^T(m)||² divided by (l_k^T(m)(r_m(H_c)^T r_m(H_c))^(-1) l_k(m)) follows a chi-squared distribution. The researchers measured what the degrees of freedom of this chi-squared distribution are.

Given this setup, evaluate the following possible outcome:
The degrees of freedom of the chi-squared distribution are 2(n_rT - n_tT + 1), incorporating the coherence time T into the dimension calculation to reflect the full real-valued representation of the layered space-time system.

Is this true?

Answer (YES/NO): NO